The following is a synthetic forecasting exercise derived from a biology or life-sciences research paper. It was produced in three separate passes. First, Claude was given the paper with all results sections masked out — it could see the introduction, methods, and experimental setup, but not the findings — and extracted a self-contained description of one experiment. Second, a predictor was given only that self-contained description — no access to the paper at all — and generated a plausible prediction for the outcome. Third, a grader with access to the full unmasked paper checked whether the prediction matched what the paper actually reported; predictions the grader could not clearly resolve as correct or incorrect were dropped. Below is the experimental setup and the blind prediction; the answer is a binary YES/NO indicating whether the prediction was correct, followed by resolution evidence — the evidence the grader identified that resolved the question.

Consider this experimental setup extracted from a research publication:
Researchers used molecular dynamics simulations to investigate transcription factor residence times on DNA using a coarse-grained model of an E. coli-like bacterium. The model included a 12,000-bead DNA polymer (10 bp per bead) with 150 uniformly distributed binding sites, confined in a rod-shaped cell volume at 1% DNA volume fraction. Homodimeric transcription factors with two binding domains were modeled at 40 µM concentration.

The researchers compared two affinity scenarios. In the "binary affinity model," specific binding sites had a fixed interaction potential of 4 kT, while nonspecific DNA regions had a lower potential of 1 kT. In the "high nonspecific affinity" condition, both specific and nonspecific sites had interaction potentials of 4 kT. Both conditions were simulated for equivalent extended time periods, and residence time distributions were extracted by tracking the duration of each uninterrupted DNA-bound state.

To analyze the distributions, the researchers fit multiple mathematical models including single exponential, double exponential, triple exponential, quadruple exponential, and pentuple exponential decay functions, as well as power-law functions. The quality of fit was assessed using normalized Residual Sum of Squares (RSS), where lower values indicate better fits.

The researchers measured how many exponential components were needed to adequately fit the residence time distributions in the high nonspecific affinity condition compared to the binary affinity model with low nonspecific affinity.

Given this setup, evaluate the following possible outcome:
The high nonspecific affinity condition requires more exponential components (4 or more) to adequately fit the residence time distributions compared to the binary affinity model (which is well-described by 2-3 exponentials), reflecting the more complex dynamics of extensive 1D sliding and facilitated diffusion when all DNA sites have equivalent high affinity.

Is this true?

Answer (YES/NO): NO